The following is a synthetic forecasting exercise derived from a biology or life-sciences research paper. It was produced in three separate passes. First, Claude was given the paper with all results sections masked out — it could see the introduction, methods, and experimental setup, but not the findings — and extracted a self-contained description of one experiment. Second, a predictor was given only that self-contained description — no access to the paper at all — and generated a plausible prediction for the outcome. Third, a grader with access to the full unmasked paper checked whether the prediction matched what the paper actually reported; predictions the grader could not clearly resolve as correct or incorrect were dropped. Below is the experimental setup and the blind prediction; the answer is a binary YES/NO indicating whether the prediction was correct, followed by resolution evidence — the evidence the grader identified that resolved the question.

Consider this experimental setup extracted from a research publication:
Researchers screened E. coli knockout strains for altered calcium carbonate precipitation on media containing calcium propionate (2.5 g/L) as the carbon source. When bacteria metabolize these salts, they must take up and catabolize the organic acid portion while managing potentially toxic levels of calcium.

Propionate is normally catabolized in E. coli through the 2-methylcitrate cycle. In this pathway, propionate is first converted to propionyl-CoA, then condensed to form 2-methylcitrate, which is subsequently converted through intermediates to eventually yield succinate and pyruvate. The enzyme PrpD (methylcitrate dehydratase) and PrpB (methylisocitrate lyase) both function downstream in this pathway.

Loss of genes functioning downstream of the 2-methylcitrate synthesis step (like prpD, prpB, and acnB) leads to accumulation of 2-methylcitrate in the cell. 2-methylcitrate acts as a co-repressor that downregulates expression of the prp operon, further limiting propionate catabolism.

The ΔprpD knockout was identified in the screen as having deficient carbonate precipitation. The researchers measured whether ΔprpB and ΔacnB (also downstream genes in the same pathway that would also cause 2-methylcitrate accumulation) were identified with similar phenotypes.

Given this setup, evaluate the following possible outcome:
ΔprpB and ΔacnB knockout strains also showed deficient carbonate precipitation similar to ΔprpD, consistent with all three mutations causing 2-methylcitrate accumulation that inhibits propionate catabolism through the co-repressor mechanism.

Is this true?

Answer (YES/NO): NO